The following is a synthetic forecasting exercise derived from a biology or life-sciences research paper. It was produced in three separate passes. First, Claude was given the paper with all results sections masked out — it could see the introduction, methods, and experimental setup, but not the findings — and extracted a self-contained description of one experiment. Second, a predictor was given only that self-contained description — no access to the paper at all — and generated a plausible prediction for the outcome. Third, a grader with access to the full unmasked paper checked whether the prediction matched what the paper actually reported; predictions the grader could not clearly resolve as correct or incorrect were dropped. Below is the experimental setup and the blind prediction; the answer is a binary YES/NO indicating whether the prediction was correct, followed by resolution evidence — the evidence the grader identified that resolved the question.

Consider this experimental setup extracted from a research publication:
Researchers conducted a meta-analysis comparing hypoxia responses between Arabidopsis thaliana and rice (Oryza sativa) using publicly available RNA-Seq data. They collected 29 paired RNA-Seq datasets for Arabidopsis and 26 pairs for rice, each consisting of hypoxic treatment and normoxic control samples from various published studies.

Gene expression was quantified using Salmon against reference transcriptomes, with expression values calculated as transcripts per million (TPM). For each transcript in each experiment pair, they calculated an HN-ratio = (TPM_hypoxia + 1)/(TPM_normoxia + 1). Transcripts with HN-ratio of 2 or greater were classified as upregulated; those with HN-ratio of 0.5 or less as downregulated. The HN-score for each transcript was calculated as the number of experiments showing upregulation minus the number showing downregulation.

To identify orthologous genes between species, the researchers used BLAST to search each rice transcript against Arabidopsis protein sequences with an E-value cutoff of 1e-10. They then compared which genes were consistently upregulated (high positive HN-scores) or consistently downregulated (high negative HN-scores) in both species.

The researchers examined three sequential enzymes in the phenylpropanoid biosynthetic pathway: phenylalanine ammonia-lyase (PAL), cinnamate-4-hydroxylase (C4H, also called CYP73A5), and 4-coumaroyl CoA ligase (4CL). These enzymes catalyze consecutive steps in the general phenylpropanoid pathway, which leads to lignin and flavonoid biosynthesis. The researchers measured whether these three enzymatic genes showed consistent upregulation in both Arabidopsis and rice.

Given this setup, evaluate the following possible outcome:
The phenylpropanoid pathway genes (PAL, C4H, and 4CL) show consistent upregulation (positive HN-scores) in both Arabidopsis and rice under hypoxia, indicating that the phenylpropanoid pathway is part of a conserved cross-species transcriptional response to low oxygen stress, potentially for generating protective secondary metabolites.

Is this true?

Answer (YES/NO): NO